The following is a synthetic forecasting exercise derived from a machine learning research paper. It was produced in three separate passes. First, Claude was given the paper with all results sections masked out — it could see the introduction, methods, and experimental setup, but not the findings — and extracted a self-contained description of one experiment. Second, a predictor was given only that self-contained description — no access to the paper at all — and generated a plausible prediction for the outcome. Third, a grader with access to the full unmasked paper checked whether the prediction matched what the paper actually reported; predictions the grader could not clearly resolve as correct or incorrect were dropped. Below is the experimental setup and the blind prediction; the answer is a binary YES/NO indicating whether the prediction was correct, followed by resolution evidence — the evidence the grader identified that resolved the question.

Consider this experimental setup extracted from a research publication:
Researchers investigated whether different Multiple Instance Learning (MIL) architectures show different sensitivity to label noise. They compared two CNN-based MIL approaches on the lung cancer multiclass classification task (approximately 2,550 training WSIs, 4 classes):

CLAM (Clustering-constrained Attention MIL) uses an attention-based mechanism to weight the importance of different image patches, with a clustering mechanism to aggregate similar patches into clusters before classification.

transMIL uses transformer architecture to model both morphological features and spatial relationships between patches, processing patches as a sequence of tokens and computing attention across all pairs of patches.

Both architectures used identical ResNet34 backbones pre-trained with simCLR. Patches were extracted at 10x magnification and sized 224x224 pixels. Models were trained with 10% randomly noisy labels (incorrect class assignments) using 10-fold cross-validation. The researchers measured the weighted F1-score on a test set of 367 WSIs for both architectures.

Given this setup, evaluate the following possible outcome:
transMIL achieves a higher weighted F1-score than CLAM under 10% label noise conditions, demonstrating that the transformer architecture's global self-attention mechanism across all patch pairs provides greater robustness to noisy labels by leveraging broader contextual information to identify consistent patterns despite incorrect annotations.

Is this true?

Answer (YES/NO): YES